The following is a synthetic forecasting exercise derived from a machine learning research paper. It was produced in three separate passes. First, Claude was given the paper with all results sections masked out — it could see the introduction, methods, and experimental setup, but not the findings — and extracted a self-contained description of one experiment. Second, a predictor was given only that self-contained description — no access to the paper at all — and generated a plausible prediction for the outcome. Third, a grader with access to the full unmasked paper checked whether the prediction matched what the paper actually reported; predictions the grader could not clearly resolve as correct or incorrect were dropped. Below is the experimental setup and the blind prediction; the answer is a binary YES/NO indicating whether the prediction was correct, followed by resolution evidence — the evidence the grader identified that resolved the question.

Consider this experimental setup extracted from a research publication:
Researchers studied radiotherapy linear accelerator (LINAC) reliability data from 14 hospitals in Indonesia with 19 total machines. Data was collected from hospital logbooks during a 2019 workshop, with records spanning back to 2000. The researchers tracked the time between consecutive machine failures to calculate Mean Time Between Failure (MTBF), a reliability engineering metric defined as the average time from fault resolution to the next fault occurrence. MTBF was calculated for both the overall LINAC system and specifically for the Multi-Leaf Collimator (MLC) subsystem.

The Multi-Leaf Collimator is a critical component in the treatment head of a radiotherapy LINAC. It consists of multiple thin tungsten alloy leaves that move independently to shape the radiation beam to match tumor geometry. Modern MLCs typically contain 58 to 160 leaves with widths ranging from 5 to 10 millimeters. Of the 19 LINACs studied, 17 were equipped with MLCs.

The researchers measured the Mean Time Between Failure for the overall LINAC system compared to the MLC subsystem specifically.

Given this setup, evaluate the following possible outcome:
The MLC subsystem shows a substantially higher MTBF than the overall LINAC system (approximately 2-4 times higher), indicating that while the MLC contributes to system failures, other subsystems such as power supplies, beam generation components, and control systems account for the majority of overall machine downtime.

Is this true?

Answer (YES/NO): YES